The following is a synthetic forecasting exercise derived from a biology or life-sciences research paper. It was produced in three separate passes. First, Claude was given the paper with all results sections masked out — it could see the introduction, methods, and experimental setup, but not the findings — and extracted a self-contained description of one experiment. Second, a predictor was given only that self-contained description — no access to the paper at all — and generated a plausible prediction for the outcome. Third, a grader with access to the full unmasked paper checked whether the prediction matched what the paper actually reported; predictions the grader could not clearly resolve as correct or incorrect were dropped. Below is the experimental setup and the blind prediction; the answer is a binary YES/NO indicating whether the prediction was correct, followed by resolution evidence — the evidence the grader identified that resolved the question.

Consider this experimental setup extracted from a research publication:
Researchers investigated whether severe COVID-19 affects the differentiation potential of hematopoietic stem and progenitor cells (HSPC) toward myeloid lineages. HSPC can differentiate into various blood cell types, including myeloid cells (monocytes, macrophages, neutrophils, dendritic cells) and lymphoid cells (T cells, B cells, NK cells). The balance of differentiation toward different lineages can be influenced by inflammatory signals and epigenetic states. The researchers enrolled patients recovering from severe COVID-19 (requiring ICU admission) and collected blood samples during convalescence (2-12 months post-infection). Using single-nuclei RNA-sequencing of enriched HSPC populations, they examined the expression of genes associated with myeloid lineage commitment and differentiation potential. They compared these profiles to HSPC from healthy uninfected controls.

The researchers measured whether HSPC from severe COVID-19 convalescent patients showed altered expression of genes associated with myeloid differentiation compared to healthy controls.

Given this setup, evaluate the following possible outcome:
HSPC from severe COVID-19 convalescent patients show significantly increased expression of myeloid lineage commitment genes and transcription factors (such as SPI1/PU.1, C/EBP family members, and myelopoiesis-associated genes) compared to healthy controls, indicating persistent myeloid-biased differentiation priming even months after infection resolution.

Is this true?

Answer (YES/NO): NO